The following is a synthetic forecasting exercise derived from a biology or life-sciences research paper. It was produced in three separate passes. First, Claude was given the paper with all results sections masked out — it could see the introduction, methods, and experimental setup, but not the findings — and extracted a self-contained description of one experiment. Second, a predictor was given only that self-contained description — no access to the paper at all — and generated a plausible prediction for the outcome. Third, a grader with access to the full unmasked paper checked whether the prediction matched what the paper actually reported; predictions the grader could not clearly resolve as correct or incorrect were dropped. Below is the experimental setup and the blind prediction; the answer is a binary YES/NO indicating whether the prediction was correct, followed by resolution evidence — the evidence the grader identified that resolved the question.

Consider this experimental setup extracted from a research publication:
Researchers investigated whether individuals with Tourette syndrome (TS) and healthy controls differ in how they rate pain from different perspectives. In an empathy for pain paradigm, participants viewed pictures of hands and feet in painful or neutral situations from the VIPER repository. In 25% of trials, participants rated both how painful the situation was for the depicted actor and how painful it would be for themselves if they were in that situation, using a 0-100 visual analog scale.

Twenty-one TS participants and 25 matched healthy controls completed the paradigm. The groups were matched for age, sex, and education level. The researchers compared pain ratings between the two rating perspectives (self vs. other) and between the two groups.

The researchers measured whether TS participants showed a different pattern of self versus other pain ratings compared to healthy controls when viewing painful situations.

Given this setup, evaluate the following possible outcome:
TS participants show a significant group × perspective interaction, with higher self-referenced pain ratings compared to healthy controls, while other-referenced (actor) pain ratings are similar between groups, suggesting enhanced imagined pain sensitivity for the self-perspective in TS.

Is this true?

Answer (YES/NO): NO